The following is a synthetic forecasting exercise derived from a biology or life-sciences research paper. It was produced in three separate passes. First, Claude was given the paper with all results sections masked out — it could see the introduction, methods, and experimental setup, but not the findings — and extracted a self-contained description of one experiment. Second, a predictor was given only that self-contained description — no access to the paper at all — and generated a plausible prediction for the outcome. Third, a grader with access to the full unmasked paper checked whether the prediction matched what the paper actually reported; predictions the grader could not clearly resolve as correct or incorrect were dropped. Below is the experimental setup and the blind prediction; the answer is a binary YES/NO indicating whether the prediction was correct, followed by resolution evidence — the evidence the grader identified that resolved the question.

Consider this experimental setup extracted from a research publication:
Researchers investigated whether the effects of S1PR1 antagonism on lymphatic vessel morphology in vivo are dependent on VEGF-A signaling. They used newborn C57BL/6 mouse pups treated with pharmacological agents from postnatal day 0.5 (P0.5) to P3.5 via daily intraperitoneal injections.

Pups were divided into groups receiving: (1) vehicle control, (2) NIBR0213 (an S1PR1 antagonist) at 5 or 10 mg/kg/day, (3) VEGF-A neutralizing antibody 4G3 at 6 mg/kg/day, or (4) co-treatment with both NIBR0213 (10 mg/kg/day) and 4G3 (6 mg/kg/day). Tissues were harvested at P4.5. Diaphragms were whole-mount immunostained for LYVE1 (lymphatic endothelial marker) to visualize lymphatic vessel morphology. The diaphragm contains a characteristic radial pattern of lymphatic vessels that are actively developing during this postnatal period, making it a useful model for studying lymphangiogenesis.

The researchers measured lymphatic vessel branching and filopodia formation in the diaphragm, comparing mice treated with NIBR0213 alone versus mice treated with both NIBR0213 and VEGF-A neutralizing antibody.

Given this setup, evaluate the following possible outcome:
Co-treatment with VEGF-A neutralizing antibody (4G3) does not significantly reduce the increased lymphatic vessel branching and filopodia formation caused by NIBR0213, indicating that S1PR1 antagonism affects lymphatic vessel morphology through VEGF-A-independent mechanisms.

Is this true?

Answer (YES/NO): YES